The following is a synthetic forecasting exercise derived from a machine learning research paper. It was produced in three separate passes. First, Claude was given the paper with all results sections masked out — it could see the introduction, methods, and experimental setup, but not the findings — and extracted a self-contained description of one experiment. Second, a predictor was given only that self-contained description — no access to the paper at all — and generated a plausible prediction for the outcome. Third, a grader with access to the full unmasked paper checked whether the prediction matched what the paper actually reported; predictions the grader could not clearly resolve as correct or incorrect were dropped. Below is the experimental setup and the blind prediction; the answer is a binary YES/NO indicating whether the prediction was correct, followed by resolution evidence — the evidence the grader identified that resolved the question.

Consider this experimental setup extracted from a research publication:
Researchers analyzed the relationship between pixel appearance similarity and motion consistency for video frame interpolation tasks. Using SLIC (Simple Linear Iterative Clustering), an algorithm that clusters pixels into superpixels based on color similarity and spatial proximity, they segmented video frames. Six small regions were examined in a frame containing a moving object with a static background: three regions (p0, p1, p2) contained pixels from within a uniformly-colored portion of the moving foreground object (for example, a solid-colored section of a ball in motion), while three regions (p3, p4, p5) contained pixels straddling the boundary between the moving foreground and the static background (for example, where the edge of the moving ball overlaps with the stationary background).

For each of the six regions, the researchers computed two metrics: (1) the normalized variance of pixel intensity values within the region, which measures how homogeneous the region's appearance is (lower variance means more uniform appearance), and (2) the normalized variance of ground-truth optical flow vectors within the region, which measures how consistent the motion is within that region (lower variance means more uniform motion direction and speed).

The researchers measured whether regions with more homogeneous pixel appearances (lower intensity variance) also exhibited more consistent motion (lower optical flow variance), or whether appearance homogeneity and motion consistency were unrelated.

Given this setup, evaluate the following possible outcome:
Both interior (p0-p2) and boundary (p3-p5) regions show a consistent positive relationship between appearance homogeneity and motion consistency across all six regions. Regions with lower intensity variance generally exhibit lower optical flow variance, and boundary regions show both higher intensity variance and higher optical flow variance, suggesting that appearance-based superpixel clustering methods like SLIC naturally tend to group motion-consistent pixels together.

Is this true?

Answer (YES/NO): YES